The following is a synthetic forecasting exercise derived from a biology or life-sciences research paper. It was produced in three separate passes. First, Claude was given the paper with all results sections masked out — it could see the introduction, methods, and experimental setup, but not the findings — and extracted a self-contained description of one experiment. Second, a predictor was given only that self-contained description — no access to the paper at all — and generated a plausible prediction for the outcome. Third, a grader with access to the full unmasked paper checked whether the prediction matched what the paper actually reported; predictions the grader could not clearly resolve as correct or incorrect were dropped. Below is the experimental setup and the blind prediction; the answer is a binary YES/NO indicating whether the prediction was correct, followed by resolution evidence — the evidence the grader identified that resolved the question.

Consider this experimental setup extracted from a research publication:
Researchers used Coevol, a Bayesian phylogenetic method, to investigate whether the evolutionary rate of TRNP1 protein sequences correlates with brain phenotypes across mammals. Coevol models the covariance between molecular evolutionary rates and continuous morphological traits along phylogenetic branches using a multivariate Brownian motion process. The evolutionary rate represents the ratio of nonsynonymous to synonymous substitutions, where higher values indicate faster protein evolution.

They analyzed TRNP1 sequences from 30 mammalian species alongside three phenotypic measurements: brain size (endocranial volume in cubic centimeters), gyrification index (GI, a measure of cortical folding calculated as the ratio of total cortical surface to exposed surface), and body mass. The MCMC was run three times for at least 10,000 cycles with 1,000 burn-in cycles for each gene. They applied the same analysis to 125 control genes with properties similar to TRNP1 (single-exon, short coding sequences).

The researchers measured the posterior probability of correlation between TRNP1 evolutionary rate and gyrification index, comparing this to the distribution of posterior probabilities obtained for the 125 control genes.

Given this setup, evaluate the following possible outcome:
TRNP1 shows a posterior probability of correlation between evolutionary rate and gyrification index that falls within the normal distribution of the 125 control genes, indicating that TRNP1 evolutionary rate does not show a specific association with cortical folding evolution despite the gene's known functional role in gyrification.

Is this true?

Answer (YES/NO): NO